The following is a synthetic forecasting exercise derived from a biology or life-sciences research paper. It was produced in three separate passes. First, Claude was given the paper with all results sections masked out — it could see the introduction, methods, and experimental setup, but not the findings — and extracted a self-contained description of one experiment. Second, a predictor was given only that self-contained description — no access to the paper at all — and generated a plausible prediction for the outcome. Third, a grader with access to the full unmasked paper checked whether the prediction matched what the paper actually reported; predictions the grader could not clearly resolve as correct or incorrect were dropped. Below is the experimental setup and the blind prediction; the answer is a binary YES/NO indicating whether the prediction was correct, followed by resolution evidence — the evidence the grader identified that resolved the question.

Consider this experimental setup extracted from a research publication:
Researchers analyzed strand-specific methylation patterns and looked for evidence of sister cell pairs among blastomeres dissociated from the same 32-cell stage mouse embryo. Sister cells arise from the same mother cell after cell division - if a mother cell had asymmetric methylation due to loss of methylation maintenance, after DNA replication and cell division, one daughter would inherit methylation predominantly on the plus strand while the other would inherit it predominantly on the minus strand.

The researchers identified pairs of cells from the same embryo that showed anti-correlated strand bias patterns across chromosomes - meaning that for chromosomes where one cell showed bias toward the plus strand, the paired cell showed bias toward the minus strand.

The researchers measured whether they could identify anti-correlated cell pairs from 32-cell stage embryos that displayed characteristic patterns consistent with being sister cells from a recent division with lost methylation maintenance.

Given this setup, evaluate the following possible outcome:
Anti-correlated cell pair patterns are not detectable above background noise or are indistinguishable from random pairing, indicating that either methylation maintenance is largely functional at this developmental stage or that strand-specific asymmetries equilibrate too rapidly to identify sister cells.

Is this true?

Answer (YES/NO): NO